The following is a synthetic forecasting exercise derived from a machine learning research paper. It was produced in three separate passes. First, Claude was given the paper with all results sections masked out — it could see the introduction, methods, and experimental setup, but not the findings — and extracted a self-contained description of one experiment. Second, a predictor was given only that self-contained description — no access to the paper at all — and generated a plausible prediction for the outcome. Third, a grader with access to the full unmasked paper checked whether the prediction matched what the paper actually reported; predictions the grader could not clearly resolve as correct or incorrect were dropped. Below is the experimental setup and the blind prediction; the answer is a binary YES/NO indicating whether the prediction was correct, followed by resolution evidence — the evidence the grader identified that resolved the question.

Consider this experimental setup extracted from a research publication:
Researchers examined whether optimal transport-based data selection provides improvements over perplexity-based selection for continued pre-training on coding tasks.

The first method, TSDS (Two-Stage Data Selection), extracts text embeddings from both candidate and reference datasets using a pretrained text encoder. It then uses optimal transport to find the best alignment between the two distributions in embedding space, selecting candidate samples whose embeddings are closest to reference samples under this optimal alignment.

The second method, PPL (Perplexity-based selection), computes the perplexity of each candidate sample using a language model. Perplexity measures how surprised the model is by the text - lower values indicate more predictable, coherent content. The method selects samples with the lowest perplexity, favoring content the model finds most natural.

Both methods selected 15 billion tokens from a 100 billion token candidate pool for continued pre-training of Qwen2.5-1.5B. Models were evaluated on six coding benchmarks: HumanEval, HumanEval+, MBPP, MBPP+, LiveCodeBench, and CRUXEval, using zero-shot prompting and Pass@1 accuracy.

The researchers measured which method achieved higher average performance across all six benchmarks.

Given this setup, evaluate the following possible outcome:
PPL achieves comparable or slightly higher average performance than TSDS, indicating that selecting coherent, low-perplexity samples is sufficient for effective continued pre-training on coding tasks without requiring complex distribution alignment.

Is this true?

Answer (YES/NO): NO